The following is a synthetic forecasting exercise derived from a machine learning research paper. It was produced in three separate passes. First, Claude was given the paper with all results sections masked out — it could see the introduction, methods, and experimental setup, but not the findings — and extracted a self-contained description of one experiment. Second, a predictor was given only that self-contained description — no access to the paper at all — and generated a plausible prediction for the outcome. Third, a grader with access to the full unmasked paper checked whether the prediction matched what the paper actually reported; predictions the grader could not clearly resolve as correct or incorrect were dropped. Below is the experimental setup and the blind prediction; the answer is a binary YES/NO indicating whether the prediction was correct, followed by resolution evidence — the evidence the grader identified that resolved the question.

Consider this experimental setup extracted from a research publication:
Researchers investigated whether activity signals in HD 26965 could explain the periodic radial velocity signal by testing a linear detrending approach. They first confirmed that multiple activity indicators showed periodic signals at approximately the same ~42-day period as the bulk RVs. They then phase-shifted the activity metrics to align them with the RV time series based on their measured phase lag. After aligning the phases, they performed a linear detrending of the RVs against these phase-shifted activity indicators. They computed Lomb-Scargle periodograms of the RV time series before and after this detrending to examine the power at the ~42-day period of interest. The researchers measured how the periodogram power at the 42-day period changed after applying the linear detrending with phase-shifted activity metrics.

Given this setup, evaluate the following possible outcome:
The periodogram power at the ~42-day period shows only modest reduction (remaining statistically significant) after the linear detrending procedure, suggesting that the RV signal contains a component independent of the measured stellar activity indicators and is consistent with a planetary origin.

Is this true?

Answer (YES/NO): NO